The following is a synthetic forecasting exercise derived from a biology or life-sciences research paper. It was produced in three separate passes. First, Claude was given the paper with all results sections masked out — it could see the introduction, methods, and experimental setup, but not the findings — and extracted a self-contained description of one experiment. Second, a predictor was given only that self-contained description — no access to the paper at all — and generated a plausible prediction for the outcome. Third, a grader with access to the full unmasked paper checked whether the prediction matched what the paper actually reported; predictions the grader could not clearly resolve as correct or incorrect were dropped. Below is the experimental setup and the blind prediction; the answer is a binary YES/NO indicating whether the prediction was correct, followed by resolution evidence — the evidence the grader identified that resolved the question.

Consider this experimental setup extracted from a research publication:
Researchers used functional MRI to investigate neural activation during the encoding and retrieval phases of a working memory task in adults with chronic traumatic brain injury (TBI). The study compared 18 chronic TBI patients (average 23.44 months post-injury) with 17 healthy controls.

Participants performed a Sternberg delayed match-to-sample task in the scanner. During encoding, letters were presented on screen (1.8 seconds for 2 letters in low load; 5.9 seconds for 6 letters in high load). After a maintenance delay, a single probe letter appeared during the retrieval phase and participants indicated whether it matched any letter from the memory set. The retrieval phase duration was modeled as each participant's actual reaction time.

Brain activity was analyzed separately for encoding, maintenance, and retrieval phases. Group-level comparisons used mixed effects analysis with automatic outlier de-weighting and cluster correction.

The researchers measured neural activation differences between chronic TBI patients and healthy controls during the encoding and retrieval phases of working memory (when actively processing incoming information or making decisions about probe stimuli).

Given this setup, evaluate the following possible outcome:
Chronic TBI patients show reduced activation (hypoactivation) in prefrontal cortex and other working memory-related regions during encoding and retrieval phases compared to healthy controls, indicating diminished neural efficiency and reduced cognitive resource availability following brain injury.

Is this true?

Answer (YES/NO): NO